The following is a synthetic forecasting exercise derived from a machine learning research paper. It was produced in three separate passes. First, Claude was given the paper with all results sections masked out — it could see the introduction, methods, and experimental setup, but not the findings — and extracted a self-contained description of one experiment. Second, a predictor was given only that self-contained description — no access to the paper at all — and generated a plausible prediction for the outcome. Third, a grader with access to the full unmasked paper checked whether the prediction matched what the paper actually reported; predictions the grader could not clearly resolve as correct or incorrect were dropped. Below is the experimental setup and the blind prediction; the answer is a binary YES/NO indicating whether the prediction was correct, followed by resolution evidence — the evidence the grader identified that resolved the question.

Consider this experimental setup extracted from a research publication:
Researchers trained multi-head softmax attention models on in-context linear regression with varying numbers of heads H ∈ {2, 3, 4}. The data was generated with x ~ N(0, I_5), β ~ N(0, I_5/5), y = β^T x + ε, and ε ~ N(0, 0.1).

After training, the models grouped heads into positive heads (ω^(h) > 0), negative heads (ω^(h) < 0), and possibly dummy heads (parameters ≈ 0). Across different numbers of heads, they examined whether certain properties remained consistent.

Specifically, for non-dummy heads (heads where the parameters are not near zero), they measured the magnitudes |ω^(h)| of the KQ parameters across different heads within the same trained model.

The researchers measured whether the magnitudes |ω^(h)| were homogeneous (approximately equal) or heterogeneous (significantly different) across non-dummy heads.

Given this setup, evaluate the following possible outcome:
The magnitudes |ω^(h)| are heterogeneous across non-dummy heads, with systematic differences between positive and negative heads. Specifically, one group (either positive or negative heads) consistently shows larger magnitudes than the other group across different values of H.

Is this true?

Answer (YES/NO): NO